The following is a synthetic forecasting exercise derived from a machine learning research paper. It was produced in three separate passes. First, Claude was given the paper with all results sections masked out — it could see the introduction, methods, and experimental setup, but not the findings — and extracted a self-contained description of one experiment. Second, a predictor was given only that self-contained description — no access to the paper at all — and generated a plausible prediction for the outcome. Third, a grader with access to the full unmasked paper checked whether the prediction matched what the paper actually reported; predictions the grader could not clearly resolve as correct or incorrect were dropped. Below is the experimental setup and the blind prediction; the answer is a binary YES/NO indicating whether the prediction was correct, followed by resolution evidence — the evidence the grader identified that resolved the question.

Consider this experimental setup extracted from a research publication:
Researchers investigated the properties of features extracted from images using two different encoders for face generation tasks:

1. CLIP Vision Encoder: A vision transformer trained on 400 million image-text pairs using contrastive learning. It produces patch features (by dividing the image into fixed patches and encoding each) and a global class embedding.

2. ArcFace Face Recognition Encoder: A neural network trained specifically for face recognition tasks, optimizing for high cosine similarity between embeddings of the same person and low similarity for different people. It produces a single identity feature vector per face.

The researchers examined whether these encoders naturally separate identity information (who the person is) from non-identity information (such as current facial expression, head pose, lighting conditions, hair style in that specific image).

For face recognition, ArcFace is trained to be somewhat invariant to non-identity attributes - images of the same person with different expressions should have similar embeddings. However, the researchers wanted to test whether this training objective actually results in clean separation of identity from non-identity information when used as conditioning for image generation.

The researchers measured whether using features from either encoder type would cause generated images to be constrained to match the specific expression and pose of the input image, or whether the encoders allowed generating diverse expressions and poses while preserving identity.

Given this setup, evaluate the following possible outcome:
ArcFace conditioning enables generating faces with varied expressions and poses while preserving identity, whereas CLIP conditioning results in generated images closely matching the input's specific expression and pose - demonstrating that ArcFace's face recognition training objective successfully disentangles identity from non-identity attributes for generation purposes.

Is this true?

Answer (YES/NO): NO